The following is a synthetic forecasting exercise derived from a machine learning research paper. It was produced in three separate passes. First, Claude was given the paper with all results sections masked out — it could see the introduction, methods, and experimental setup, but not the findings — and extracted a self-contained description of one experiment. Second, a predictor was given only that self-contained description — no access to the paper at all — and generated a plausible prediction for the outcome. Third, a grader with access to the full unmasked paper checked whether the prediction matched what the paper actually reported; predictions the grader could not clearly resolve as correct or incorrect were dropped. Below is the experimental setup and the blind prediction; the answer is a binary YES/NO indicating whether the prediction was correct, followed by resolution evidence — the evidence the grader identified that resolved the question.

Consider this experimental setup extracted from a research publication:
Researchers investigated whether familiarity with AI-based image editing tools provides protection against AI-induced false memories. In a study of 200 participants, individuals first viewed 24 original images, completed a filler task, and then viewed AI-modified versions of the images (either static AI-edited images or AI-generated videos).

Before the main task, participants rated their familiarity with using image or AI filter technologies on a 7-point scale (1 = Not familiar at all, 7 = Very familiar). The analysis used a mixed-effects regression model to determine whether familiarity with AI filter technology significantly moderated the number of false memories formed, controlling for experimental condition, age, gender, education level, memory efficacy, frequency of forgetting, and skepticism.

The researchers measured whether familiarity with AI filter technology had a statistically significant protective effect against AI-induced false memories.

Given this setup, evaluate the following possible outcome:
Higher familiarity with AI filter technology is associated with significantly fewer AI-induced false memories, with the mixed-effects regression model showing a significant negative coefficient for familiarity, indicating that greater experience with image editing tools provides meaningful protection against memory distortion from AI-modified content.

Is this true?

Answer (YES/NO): NO